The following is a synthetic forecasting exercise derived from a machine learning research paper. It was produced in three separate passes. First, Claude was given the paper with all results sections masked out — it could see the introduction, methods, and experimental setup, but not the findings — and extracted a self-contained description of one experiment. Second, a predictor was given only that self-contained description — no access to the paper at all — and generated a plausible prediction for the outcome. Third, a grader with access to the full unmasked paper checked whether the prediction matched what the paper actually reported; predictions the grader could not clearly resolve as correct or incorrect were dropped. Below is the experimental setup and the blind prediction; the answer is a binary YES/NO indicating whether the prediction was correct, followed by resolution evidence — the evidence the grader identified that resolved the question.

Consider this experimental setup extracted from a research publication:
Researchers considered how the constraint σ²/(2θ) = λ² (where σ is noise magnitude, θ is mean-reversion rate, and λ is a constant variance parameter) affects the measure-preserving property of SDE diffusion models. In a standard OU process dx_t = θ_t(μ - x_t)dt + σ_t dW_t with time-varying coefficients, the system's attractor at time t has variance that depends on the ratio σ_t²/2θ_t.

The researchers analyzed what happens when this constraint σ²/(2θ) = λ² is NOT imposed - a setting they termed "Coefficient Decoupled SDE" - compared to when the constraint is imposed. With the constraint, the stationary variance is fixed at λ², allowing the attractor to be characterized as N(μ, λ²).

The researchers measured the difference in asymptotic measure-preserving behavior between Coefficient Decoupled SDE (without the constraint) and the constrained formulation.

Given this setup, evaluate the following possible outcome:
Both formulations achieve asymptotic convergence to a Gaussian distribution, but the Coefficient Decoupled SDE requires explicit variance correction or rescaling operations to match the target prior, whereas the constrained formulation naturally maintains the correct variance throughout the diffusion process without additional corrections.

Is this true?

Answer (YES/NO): NO